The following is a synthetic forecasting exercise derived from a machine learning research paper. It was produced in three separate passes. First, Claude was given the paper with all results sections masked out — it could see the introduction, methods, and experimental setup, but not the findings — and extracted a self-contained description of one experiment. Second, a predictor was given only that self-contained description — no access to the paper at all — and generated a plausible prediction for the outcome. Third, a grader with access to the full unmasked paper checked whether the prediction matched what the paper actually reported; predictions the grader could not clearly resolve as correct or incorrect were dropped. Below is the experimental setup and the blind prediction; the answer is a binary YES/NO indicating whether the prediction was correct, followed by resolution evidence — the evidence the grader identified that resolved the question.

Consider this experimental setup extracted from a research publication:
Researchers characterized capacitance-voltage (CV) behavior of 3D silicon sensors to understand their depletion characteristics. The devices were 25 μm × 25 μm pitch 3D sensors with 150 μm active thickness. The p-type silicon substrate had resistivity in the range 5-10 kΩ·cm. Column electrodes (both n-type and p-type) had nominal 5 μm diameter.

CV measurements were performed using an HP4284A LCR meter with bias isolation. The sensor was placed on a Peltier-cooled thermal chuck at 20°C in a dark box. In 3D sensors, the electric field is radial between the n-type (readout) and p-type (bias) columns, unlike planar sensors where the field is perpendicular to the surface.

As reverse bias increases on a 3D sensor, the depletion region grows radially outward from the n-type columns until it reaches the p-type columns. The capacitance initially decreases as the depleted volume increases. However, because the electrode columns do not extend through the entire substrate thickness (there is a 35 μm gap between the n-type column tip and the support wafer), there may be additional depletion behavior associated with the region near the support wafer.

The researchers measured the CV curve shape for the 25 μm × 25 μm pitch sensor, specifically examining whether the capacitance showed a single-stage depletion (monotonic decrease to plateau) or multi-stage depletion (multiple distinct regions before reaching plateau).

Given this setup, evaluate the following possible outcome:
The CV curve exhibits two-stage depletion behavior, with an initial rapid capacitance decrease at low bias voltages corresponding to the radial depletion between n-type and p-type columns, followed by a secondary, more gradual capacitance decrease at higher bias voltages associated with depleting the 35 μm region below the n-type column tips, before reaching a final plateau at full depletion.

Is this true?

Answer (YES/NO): NO